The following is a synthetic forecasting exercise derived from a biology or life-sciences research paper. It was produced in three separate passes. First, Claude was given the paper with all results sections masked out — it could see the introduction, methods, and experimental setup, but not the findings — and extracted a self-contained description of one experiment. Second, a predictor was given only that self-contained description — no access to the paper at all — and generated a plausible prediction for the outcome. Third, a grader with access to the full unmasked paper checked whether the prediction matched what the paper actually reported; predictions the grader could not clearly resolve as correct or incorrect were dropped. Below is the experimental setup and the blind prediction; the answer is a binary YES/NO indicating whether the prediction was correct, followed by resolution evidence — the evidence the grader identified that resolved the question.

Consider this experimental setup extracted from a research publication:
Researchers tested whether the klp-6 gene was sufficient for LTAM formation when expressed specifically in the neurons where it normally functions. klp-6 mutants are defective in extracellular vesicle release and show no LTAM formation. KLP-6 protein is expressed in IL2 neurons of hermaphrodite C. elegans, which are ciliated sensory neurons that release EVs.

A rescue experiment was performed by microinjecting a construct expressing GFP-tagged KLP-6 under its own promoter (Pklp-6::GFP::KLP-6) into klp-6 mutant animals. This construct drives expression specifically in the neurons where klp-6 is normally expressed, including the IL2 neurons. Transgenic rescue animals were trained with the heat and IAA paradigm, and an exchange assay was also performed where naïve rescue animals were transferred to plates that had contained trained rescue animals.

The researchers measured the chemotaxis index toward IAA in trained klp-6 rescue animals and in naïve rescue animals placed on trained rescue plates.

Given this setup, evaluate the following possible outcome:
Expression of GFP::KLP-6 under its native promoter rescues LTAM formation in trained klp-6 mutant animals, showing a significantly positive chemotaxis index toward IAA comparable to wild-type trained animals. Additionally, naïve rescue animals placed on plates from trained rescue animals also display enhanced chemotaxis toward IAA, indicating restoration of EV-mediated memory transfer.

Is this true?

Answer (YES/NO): NO